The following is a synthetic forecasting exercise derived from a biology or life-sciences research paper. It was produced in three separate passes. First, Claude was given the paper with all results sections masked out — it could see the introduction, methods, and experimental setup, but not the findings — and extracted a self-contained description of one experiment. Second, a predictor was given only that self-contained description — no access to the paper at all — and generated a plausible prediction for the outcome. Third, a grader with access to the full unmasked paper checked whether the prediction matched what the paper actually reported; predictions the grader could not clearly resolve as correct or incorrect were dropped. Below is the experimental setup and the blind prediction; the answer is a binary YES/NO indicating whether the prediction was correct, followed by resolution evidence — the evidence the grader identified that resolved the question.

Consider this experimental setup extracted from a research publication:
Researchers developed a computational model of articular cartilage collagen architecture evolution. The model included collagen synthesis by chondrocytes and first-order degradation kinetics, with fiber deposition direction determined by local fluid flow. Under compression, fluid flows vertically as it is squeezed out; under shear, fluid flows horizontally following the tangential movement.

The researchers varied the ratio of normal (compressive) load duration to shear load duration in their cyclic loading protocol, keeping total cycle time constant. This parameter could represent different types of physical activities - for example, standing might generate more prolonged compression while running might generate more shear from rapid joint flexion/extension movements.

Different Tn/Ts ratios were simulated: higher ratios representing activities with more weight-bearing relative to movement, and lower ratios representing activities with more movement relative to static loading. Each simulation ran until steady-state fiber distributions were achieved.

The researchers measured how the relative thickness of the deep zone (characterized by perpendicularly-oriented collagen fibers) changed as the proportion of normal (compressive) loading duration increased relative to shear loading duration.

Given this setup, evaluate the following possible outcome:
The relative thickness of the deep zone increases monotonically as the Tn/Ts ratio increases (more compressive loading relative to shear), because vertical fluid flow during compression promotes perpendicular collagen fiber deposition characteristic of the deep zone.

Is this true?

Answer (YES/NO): YES